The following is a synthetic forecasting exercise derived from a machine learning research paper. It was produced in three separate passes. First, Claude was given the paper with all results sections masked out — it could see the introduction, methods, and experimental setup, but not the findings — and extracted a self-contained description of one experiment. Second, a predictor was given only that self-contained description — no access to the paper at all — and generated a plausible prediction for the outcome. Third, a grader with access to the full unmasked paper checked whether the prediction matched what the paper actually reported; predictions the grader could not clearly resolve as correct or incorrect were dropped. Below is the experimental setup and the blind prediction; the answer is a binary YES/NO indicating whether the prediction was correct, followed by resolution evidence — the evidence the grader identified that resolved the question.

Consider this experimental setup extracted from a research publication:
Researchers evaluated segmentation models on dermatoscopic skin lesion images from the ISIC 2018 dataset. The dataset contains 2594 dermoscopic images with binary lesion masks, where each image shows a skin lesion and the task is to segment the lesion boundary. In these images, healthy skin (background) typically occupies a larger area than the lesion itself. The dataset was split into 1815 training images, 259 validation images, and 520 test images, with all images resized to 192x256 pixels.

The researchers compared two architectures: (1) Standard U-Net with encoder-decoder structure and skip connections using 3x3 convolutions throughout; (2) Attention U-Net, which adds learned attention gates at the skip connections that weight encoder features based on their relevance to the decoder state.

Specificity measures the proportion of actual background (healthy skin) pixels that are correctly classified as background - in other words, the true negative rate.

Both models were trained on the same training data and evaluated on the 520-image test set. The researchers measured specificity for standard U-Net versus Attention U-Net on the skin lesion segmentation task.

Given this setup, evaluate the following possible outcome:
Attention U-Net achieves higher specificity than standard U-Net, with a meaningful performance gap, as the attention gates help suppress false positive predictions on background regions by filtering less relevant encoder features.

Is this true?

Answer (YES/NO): NO